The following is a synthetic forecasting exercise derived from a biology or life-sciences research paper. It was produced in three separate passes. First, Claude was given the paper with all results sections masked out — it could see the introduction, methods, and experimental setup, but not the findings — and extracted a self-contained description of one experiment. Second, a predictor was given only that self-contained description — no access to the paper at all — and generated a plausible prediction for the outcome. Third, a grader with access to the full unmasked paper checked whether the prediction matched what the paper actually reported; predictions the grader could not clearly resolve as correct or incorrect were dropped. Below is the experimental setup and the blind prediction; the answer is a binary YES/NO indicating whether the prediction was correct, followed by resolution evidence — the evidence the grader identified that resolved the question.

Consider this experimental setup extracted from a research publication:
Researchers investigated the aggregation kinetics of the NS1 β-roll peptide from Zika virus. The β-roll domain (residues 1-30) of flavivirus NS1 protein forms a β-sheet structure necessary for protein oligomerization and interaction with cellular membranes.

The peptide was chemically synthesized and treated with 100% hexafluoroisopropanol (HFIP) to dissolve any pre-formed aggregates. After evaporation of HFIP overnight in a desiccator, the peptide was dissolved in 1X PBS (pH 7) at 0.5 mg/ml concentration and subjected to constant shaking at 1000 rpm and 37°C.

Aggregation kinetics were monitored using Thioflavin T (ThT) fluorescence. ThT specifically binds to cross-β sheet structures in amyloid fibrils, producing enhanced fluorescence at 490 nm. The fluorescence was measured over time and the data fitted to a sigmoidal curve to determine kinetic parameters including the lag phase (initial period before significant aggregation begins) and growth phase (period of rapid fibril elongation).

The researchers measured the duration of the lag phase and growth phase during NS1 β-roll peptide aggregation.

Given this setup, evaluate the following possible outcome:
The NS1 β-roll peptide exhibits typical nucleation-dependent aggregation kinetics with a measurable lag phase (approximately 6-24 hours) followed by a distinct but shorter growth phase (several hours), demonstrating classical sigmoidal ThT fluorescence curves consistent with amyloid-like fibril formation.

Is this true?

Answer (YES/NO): NO